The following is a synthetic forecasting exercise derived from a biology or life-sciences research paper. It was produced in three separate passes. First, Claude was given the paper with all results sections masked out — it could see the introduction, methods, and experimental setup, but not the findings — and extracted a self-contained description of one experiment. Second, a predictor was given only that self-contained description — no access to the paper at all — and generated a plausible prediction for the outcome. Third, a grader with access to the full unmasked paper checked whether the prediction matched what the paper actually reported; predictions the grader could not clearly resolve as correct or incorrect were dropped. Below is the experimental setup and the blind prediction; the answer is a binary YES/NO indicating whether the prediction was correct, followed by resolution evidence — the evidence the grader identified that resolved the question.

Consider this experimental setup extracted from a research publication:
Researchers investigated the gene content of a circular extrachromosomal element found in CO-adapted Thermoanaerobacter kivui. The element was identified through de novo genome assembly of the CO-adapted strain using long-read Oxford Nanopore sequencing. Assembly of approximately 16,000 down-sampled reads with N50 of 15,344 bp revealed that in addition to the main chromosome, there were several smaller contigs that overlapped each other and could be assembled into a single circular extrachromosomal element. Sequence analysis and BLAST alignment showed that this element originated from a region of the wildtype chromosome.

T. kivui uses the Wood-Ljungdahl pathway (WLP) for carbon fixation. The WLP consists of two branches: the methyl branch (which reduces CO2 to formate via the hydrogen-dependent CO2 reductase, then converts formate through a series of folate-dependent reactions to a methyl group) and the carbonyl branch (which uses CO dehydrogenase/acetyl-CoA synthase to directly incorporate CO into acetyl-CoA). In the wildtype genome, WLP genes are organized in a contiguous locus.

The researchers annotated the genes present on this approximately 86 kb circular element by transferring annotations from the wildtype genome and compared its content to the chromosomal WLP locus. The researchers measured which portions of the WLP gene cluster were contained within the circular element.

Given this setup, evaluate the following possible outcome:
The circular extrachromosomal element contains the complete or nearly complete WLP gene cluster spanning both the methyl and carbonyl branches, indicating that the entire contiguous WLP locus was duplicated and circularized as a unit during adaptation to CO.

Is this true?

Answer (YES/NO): YES